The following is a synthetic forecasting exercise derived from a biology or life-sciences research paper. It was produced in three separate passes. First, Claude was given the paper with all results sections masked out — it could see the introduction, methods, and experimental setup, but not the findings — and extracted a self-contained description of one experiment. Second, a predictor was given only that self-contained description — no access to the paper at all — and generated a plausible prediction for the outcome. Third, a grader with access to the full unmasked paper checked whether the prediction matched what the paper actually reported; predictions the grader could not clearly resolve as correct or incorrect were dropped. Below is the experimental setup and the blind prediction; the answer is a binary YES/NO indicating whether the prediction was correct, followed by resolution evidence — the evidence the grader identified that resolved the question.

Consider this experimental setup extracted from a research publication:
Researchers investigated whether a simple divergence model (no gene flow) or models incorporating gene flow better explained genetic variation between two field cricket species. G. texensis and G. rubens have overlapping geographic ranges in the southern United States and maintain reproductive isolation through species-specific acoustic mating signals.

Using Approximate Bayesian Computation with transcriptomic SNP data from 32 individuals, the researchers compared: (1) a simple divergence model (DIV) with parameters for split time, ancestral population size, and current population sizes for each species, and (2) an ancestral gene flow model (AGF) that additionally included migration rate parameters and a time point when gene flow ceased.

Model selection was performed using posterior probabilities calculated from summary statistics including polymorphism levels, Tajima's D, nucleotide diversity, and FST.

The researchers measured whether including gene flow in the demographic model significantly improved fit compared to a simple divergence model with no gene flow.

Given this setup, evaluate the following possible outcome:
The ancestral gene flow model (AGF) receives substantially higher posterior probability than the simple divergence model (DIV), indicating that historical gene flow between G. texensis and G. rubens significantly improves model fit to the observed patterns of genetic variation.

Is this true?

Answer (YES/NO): YES